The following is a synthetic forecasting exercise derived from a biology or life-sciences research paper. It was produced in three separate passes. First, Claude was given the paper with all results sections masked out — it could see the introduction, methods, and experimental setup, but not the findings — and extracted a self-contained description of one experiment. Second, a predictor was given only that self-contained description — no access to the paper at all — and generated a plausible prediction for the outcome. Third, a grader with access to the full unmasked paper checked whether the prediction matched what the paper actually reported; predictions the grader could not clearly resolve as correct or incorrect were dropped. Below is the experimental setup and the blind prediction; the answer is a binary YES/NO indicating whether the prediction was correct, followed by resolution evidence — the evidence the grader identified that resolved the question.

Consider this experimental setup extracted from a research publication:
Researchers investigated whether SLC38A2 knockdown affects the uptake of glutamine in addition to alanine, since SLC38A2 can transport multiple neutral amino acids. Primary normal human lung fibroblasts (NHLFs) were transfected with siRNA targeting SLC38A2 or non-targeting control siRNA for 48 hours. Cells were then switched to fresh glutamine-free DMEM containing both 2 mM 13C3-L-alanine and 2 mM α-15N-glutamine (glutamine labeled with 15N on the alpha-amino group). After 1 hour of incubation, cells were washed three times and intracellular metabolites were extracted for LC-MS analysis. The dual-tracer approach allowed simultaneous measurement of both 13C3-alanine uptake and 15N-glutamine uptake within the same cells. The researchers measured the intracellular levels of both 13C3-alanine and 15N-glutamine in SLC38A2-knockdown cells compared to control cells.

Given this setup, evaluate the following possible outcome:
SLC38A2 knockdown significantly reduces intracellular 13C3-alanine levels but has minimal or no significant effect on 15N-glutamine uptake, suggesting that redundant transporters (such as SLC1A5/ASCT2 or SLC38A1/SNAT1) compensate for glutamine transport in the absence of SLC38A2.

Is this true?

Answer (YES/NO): NO